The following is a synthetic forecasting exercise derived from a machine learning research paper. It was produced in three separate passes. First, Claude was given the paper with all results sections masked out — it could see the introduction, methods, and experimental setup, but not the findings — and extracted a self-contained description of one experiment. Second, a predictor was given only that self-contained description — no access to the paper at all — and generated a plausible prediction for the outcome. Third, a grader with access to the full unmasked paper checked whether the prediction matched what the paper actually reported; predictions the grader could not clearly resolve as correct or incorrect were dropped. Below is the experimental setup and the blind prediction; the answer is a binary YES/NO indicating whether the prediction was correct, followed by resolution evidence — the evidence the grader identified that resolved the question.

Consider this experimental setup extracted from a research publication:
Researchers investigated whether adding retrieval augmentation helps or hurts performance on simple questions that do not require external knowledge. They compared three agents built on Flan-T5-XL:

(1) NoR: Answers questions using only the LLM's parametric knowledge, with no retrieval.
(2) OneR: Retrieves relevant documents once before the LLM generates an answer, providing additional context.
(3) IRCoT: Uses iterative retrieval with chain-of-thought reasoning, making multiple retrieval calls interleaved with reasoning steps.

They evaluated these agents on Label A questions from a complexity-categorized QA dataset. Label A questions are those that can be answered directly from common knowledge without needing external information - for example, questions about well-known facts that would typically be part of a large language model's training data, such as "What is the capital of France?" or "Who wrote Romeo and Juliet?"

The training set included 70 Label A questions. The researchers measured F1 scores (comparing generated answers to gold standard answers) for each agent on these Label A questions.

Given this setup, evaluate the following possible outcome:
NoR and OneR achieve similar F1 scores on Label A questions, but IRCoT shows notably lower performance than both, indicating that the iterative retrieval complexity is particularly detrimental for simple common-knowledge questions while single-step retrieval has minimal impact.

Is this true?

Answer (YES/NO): NO